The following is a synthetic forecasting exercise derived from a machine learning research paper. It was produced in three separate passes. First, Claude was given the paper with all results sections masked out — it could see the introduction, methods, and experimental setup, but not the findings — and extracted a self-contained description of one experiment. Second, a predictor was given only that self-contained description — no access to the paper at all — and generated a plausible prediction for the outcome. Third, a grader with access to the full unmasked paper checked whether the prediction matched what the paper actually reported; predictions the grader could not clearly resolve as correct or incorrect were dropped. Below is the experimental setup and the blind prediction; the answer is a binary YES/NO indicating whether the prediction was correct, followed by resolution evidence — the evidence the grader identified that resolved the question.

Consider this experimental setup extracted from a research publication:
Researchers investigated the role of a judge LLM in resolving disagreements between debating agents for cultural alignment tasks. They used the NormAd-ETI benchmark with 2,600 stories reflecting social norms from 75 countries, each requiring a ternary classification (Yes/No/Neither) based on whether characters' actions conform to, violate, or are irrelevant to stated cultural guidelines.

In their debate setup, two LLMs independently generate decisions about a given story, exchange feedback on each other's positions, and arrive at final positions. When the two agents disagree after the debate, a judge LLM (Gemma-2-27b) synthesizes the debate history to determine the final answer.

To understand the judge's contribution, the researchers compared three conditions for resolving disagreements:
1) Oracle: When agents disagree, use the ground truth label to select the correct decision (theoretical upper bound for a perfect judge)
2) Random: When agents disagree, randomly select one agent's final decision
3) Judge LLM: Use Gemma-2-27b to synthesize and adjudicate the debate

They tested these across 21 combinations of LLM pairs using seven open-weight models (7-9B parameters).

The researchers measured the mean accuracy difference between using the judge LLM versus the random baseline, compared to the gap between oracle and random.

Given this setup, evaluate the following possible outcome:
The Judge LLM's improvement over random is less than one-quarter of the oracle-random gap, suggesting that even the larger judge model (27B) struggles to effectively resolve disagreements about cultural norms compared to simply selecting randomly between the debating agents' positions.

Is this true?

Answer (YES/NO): NO